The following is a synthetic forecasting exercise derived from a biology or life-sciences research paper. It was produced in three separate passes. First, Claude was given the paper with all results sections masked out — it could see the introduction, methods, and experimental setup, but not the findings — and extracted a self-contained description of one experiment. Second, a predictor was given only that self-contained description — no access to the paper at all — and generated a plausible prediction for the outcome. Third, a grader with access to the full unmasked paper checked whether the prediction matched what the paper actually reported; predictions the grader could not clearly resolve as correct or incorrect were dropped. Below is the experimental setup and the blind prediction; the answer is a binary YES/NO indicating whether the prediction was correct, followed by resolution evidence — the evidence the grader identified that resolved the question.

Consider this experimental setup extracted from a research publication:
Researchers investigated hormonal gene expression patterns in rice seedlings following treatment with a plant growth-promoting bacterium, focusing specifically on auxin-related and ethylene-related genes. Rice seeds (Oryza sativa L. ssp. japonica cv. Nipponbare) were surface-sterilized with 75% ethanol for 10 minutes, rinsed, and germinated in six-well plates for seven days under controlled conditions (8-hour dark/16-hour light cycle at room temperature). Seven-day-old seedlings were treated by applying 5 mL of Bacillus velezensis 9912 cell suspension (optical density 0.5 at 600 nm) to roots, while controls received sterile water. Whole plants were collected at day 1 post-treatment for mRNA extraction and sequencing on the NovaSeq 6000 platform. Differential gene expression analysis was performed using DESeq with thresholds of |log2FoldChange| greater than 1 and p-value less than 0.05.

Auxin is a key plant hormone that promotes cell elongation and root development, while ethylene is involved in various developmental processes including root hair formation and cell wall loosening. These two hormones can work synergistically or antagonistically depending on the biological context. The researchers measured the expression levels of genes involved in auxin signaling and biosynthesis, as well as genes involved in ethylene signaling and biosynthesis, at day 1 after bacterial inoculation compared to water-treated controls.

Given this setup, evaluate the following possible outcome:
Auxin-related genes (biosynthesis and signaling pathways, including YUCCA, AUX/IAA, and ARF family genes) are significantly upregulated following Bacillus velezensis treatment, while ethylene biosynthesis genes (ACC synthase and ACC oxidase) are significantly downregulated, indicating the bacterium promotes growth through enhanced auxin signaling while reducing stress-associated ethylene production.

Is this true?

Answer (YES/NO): NO